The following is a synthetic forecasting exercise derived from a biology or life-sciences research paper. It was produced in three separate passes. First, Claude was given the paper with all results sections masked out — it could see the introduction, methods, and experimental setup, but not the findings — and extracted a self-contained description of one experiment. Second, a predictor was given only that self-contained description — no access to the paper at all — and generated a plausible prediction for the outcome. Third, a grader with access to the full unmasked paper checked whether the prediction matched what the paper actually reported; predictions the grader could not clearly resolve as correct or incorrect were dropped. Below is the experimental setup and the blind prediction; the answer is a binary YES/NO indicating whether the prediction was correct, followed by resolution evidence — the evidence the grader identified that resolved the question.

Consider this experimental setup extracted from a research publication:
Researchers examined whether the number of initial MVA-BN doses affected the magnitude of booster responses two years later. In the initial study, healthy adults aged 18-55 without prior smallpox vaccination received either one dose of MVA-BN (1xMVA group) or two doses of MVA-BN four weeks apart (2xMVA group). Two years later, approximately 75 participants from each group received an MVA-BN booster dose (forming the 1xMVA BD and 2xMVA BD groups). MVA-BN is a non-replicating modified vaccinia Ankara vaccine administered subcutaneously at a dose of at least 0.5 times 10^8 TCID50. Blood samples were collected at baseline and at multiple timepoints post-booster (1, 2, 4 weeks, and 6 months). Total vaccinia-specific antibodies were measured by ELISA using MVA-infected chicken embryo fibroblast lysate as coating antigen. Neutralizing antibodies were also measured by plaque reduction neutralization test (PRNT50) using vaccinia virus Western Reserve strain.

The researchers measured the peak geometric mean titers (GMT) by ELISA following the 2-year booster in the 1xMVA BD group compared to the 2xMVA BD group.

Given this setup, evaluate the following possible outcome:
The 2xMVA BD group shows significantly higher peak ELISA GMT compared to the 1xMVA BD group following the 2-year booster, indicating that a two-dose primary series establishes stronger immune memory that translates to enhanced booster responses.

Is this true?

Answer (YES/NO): NO